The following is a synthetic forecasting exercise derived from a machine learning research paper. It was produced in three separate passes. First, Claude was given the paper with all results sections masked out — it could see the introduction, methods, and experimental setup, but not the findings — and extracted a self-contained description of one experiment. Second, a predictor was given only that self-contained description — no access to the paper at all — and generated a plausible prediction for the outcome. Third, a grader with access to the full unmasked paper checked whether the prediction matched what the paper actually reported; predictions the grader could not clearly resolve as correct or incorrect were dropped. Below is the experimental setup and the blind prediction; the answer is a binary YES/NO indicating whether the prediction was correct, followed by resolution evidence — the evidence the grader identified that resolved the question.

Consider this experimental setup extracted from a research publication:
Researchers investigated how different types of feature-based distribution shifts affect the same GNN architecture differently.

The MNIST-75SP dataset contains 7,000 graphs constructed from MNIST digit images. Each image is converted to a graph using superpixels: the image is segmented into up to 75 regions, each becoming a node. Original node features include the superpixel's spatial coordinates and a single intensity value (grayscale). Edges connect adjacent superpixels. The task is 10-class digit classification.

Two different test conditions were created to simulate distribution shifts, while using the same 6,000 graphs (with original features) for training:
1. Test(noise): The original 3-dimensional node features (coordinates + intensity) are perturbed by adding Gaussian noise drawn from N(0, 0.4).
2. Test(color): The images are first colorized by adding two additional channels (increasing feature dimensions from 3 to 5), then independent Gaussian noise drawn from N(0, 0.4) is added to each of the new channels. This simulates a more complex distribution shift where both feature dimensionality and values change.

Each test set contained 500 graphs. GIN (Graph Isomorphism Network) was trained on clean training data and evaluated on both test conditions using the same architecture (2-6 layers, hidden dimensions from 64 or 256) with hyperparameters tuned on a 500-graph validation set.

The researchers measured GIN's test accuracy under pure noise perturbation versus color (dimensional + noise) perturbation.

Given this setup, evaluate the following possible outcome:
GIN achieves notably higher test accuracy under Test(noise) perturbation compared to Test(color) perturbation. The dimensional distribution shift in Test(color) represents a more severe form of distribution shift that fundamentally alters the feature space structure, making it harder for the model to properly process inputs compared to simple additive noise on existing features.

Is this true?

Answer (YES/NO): NO